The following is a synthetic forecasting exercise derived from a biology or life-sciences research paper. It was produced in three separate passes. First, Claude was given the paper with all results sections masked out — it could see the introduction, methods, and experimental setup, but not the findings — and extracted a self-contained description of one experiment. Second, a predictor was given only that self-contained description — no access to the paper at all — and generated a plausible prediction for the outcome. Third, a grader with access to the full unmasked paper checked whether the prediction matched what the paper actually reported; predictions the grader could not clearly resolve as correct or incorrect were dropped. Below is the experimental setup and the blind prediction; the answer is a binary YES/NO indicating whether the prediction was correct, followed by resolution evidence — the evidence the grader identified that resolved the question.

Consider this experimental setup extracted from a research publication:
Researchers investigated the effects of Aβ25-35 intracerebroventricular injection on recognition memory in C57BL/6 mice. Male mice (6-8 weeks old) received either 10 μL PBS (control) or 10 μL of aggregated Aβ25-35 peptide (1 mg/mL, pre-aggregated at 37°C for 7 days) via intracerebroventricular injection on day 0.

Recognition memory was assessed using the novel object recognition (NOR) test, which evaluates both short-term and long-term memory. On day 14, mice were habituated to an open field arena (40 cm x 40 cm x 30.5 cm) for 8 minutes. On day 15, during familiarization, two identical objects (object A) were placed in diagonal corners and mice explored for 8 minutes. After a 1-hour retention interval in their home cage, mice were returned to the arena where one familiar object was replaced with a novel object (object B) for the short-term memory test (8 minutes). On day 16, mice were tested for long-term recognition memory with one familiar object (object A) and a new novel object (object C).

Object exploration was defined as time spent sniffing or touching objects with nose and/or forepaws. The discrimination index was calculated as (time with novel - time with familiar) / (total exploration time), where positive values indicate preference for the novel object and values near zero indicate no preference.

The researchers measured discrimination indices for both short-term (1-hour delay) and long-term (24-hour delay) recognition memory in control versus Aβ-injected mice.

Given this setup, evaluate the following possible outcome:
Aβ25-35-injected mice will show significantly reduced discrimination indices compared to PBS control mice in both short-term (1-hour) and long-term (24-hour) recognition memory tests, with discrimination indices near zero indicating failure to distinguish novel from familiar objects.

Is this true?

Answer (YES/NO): YES